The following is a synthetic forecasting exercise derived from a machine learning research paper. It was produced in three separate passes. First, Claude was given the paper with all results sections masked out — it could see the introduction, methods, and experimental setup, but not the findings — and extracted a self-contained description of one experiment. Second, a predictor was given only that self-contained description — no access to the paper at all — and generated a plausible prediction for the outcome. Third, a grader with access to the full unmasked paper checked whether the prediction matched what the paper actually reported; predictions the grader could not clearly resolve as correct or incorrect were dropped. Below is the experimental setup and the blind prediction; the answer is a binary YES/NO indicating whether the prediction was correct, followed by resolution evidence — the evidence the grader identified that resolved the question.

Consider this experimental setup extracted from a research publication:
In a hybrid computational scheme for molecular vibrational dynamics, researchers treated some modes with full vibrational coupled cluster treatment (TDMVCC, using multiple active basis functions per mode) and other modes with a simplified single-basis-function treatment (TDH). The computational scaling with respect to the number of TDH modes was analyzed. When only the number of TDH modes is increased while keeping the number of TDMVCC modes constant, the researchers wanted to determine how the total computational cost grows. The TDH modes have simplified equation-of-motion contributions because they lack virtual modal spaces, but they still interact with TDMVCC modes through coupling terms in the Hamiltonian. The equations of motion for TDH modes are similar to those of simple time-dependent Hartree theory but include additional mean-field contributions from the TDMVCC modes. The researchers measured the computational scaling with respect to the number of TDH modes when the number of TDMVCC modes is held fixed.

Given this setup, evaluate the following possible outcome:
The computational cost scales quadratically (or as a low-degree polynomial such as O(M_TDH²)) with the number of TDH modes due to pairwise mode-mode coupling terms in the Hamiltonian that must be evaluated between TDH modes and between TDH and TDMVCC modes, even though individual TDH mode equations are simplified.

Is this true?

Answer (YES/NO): YES